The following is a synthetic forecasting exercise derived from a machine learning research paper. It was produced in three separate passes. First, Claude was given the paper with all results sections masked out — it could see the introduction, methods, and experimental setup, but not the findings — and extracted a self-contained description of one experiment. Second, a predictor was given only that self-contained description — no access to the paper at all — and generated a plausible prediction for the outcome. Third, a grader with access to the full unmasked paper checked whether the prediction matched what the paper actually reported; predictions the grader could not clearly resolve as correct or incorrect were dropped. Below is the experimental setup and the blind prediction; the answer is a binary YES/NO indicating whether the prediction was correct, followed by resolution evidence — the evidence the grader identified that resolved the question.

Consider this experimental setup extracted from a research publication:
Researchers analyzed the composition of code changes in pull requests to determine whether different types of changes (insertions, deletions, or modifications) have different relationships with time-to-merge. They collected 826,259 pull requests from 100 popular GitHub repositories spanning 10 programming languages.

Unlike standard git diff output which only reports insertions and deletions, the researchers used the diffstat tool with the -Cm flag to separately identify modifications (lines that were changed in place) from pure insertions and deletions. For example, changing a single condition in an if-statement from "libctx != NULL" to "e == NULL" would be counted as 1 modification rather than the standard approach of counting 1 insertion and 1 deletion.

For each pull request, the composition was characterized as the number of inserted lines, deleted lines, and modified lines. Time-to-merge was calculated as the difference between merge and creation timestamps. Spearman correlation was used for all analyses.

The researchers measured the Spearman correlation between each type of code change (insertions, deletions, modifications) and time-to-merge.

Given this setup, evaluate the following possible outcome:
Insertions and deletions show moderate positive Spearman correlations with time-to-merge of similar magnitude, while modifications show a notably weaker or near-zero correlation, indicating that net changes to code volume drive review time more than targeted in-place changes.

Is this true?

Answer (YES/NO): NO